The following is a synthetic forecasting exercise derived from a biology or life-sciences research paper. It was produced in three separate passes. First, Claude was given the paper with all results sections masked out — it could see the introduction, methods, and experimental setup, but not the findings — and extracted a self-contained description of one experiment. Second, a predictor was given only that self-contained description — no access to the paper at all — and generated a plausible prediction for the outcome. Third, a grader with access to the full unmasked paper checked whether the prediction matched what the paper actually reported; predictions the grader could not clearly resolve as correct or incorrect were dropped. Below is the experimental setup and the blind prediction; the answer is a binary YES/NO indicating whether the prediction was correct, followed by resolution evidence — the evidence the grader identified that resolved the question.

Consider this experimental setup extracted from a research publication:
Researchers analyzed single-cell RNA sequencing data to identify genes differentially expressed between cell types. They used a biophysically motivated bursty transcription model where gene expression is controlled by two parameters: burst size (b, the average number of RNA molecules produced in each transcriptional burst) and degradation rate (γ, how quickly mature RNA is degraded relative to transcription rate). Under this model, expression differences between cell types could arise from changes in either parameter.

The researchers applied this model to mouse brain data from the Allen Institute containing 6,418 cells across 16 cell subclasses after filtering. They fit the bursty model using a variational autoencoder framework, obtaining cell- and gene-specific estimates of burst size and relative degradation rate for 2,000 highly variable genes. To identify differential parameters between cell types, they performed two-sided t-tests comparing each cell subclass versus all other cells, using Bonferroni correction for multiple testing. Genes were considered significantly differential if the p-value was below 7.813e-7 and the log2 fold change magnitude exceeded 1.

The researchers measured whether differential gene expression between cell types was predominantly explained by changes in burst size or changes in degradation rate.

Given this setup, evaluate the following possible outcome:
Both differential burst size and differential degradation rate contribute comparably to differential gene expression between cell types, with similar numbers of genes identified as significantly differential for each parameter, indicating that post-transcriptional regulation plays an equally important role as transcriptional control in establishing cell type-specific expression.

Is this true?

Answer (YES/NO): NO